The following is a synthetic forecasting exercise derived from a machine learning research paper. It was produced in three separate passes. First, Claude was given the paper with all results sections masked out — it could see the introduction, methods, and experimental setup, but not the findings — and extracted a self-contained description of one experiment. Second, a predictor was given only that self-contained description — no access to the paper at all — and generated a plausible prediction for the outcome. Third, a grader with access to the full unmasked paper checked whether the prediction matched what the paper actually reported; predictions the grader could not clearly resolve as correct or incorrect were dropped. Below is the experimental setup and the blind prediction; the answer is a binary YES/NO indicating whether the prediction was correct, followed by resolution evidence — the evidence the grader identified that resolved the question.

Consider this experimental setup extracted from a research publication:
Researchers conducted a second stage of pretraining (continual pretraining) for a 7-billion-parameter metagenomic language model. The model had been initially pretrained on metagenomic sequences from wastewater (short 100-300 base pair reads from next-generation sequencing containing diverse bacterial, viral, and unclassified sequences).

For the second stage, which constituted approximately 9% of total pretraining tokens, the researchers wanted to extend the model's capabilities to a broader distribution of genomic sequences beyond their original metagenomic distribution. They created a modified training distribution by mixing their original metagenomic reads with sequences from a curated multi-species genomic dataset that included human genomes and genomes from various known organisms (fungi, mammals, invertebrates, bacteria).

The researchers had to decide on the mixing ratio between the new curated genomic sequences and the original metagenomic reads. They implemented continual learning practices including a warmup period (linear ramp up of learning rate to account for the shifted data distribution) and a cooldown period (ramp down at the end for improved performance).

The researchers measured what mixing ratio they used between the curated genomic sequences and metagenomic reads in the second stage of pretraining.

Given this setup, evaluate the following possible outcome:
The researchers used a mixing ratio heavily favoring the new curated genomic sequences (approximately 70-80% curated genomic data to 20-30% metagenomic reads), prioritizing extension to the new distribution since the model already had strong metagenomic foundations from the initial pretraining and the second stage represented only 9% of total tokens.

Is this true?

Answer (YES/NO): NO